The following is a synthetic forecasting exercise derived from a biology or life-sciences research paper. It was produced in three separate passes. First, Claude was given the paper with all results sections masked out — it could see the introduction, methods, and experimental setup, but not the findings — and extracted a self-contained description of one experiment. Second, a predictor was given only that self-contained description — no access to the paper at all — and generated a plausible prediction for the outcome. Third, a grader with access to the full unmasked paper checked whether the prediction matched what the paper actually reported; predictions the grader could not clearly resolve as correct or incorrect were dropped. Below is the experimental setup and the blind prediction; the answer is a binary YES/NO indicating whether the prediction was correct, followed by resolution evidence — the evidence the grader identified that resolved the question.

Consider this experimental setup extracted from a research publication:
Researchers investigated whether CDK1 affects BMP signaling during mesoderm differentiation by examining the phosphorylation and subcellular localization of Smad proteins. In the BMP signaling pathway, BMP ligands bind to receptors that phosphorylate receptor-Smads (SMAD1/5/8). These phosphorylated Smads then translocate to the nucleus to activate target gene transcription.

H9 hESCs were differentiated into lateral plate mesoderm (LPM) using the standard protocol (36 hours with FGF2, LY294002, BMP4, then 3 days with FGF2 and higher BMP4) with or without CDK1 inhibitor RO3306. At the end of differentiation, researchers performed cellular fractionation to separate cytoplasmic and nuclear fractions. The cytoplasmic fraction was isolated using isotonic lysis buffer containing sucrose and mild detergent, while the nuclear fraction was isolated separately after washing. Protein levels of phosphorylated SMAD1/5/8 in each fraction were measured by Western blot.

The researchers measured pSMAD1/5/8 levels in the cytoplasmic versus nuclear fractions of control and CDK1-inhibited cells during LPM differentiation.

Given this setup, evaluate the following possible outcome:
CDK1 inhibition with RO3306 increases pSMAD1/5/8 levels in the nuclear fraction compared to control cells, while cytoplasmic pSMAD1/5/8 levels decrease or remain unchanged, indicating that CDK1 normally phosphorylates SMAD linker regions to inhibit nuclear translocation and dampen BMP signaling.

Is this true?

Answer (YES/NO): NO